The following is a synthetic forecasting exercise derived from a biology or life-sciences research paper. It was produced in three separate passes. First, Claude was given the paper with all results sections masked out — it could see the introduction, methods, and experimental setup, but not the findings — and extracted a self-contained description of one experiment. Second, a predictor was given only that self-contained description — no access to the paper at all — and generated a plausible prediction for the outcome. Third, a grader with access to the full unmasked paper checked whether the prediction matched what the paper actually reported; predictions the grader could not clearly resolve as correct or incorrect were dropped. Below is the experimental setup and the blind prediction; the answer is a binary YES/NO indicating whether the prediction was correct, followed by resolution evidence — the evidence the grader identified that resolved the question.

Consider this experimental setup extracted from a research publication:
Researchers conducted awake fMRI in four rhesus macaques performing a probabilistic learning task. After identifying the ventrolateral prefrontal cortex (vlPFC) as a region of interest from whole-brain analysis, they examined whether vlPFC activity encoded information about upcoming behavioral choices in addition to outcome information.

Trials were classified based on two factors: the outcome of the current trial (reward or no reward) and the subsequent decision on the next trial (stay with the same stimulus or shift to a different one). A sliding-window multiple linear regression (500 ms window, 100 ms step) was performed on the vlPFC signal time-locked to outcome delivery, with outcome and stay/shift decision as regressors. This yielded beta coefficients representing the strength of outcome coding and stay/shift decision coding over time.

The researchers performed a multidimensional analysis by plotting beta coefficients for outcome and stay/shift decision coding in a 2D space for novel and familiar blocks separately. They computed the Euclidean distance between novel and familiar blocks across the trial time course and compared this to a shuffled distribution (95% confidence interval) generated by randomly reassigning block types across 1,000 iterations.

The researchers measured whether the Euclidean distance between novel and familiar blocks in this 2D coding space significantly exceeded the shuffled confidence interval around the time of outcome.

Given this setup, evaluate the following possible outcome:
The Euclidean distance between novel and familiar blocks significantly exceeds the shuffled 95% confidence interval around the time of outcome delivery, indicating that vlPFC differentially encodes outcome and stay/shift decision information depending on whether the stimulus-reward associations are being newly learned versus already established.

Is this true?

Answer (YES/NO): YES